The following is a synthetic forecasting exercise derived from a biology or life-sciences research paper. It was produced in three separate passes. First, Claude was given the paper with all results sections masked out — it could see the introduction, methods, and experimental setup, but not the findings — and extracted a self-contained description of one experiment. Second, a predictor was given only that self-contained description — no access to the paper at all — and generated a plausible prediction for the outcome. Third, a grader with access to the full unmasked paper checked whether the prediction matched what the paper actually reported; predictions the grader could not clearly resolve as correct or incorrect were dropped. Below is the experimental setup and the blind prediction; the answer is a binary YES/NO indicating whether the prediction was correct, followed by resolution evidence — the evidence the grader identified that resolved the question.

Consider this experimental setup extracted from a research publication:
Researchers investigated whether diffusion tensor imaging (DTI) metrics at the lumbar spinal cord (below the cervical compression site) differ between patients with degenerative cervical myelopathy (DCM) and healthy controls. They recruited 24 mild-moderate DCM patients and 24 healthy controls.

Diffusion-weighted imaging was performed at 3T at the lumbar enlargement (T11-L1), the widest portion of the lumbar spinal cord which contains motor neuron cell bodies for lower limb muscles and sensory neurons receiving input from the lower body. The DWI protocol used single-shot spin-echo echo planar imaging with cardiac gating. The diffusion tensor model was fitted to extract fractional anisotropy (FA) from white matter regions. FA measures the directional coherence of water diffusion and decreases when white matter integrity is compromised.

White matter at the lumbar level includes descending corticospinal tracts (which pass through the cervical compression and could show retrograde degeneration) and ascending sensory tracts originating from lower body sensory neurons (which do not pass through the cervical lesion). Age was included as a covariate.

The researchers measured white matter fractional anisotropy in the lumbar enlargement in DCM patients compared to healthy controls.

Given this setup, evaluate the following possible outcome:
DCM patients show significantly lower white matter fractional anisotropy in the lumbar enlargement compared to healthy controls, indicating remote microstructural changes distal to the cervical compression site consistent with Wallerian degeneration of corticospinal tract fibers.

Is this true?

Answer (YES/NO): NO